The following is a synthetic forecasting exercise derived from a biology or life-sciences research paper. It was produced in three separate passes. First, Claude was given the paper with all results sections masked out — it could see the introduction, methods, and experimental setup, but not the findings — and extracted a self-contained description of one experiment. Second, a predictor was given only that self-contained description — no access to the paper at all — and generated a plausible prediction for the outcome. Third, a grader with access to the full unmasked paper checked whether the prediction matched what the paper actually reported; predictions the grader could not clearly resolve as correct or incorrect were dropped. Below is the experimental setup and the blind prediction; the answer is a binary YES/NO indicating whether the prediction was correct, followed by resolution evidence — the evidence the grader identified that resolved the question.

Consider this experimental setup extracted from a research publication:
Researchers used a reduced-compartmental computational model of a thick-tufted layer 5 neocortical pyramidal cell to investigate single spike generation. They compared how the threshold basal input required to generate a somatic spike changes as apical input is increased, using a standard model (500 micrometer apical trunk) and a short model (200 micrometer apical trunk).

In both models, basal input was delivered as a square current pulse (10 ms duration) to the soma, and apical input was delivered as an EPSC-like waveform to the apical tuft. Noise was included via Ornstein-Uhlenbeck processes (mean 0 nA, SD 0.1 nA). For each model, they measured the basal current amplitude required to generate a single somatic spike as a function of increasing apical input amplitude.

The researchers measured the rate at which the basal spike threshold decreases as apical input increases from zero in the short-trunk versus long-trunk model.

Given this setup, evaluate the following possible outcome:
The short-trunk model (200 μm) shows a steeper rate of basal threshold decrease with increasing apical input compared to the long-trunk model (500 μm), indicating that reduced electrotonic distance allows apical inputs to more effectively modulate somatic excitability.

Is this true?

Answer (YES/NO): YES